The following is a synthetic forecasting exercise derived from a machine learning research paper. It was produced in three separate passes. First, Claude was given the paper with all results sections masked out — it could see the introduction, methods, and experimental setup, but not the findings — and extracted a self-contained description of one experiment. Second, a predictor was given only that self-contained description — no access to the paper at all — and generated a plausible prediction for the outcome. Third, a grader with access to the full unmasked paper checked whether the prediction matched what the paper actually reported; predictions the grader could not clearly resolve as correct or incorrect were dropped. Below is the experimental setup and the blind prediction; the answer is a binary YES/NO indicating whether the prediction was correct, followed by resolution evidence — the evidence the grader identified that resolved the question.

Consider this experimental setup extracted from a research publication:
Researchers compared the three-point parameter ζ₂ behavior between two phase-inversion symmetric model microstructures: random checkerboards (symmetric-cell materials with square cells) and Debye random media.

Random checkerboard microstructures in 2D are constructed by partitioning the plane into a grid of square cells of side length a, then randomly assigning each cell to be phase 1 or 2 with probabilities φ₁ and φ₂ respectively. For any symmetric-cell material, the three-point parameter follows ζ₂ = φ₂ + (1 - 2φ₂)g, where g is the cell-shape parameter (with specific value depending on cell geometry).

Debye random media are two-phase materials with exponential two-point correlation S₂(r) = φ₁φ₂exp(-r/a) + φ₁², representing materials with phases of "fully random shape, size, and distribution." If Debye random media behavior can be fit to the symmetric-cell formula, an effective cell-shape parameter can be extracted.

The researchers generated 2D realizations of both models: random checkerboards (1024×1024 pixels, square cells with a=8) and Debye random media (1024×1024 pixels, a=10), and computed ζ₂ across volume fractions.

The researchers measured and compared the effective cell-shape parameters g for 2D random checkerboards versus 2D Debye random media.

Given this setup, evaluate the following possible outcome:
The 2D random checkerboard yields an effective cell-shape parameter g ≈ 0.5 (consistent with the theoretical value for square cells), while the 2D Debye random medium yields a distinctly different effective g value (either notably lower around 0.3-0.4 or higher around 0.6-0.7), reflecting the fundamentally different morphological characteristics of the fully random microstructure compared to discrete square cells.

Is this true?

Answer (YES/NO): NO